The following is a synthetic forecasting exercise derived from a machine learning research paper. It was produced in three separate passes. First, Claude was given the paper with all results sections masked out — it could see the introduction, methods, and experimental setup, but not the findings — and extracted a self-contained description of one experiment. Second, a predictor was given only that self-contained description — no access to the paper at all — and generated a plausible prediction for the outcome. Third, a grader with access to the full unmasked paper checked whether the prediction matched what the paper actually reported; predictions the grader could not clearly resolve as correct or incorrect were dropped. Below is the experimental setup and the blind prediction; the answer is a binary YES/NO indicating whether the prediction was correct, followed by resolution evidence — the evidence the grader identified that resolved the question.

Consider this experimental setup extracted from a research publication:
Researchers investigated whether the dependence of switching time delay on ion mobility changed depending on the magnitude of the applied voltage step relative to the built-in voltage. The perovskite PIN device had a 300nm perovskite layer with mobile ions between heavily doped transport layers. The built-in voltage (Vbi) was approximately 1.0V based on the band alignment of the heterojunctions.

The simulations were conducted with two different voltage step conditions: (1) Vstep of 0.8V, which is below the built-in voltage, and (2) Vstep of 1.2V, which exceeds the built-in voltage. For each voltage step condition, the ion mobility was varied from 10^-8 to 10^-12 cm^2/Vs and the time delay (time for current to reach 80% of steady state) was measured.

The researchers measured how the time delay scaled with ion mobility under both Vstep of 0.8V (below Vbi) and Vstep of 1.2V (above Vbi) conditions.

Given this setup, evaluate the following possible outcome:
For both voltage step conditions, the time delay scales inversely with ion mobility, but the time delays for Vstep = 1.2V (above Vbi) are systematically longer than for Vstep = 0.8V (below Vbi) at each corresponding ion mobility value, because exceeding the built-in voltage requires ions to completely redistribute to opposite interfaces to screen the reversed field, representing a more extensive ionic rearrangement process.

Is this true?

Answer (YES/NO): NO